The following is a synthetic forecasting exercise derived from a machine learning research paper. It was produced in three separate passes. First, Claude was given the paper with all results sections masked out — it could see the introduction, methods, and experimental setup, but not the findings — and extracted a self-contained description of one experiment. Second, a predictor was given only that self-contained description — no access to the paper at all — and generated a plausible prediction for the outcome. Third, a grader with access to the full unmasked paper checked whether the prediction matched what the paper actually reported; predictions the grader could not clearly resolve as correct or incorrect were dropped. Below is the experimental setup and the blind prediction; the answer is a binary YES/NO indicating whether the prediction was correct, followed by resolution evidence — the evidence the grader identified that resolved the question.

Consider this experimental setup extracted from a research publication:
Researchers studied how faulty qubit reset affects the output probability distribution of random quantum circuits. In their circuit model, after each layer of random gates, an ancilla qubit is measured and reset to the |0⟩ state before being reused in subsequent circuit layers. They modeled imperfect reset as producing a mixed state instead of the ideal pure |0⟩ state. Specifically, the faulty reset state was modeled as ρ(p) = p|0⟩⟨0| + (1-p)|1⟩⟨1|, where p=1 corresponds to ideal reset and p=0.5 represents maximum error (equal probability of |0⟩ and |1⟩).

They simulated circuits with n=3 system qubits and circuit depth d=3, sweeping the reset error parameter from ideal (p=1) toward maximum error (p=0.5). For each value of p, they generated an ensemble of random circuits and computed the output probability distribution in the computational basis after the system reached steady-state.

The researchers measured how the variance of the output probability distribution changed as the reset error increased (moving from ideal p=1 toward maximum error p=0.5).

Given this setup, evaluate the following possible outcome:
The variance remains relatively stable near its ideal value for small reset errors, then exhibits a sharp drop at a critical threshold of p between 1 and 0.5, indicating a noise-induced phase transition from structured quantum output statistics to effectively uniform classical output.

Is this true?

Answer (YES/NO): NO